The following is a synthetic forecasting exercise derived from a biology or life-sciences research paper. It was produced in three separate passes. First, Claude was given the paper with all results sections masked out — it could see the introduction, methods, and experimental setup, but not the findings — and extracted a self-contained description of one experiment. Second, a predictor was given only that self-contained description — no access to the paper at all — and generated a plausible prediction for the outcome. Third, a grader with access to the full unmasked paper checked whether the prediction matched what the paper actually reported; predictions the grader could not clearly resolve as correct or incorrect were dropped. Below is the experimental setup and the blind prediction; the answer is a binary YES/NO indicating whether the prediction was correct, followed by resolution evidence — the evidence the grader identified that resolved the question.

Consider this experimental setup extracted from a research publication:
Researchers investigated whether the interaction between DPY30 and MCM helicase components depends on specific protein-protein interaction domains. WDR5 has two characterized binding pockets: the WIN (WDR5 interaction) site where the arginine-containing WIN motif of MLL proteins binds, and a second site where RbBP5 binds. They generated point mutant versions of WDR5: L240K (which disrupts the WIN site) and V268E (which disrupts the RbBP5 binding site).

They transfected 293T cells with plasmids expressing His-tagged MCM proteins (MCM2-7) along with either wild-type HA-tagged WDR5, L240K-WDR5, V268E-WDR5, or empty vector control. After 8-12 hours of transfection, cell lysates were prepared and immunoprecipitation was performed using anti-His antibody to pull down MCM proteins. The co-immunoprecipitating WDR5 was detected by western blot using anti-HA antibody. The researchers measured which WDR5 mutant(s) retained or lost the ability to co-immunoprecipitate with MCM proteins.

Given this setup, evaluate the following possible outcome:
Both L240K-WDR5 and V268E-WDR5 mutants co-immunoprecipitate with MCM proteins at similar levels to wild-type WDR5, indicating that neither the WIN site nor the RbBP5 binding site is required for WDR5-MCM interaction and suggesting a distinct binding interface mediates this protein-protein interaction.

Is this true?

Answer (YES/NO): NO